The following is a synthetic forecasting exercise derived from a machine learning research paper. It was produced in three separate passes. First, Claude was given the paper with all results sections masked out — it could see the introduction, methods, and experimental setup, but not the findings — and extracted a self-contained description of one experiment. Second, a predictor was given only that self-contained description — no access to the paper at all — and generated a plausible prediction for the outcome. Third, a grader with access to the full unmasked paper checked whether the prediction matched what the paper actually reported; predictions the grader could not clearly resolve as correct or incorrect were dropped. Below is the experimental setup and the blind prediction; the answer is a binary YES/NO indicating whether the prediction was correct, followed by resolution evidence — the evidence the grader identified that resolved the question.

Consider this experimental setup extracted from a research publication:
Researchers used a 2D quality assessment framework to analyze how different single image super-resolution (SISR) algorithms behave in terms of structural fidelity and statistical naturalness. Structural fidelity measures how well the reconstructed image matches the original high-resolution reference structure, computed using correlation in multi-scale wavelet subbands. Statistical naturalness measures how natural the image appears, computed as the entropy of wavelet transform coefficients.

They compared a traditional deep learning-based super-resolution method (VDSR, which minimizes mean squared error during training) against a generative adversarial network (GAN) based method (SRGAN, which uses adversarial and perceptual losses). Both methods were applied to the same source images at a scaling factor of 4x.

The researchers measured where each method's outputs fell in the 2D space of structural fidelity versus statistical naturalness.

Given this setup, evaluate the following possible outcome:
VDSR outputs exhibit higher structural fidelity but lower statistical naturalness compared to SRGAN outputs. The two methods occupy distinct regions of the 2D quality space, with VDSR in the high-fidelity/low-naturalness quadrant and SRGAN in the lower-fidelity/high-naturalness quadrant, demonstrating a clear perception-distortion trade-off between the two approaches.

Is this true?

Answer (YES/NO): YES